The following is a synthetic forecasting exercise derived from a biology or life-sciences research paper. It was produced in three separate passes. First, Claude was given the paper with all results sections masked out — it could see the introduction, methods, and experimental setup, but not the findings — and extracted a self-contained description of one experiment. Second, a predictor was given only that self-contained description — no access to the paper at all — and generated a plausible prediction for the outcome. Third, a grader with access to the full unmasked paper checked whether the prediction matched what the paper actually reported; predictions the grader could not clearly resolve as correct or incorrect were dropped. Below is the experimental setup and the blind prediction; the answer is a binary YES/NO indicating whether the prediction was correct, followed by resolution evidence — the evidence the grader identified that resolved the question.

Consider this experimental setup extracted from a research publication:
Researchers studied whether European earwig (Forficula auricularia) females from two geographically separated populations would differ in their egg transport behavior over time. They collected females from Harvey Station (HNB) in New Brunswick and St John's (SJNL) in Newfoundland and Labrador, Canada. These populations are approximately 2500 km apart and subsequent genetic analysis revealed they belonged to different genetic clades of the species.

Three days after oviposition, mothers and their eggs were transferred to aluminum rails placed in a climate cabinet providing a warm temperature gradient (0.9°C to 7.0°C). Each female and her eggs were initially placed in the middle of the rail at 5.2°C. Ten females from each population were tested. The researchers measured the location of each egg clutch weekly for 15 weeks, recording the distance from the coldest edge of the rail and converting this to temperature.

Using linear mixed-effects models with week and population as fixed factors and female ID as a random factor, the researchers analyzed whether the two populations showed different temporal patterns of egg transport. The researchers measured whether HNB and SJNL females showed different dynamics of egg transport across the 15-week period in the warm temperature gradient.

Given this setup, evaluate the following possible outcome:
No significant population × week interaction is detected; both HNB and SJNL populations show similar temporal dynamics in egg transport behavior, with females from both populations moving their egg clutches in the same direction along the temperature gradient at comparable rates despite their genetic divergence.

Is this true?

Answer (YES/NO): NO